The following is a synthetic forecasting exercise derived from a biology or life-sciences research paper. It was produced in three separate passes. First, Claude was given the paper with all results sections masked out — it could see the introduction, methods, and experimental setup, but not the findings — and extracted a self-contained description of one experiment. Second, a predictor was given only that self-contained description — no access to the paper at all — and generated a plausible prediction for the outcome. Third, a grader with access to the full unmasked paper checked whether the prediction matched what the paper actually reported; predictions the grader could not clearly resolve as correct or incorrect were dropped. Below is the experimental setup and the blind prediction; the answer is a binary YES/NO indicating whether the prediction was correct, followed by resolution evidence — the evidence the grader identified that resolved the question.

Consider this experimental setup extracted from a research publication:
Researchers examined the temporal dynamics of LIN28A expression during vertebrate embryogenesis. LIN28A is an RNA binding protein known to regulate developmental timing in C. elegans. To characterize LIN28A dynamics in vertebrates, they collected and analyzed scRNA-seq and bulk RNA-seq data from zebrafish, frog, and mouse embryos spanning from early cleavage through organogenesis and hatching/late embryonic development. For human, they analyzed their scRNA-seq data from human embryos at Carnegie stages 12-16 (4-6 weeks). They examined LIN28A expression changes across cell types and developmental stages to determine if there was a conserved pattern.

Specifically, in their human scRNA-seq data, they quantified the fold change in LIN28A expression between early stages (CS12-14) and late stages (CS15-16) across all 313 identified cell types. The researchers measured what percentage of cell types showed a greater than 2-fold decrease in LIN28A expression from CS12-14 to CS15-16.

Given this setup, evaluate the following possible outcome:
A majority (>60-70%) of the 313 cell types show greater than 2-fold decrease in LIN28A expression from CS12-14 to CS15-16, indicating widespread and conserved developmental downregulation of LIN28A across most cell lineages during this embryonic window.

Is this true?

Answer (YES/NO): YES